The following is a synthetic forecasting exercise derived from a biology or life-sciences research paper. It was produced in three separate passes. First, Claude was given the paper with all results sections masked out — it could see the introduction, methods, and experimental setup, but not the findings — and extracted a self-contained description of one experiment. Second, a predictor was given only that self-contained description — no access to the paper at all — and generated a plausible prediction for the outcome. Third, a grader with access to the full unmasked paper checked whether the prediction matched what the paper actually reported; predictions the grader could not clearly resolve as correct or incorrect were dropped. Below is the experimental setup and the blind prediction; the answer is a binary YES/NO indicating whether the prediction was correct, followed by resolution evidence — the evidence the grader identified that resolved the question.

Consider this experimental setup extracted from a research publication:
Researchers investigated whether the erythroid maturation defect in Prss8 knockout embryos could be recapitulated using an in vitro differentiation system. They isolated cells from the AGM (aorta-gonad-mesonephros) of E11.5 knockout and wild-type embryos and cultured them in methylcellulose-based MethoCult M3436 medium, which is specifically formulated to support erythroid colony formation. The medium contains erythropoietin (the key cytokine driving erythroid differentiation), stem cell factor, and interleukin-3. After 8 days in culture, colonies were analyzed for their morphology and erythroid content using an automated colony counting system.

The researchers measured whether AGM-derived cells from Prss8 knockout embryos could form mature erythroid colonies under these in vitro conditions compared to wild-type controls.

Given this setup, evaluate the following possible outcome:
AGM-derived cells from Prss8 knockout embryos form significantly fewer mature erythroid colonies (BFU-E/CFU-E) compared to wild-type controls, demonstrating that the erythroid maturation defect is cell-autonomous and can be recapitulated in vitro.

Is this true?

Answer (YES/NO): NO